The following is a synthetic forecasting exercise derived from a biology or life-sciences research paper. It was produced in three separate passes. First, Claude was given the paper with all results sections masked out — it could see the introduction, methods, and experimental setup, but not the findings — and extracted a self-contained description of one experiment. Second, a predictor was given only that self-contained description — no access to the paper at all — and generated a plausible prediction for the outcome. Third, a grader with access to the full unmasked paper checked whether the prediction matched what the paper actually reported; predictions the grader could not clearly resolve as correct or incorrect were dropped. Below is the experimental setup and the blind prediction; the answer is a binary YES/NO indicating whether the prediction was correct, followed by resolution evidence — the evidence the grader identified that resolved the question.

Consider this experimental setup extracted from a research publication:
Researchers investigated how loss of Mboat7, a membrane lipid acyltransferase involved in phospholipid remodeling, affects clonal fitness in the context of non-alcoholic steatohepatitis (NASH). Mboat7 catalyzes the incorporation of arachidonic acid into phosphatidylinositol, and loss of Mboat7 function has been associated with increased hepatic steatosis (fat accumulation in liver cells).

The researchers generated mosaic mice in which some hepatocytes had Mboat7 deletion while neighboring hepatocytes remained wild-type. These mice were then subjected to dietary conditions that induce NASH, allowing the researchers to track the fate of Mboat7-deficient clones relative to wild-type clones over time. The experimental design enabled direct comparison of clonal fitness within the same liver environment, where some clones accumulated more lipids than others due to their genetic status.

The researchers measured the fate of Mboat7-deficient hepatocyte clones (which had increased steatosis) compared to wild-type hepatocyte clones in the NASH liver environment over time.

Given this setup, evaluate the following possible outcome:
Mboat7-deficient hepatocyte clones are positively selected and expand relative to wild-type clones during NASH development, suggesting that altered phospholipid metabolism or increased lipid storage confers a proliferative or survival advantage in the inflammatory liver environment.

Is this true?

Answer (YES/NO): NO